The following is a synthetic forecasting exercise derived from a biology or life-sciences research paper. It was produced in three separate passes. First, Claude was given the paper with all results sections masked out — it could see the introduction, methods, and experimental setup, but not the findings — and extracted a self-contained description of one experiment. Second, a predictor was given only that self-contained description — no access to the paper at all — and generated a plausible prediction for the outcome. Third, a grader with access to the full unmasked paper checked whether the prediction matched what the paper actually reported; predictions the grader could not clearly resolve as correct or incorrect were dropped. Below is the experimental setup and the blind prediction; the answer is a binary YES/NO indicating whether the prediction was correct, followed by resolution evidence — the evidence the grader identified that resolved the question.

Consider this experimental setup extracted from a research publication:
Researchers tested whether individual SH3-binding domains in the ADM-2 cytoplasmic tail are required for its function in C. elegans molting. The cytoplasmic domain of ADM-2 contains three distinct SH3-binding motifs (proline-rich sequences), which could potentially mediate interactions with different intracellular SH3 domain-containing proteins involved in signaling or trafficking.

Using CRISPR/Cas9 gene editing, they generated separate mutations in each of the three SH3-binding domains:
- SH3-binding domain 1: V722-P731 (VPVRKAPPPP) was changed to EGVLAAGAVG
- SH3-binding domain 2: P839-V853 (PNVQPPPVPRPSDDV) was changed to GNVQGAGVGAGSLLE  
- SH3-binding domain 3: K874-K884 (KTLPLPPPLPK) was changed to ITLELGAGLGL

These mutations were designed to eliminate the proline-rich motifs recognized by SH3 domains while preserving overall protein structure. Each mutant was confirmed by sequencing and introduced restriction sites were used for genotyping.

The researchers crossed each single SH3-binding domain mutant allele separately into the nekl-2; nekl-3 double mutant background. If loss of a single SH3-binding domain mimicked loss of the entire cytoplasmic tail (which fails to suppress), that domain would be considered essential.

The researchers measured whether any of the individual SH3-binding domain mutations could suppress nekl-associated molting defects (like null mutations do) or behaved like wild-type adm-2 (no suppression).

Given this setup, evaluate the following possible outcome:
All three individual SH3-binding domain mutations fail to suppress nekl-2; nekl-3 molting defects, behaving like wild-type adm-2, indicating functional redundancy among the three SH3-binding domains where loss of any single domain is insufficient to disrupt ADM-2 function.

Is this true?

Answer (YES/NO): NO